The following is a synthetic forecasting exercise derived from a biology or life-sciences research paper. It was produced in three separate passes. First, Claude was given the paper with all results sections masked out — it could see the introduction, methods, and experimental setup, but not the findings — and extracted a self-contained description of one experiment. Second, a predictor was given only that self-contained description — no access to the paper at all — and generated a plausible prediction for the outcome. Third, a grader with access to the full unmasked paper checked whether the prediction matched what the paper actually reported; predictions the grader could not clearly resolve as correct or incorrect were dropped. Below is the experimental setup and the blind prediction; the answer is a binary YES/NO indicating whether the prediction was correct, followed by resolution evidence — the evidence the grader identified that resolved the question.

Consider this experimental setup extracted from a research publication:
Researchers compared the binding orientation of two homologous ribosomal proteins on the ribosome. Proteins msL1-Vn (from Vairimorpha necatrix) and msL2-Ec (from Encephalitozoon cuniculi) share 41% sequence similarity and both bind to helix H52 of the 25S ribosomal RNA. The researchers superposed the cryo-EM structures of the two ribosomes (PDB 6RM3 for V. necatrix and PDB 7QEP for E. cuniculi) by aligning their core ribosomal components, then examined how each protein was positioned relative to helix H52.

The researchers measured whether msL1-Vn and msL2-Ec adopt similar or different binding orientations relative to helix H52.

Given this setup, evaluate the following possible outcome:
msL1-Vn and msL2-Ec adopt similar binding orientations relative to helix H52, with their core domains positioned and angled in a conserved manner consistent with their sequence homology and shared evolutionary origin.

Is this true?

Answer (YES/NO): NO